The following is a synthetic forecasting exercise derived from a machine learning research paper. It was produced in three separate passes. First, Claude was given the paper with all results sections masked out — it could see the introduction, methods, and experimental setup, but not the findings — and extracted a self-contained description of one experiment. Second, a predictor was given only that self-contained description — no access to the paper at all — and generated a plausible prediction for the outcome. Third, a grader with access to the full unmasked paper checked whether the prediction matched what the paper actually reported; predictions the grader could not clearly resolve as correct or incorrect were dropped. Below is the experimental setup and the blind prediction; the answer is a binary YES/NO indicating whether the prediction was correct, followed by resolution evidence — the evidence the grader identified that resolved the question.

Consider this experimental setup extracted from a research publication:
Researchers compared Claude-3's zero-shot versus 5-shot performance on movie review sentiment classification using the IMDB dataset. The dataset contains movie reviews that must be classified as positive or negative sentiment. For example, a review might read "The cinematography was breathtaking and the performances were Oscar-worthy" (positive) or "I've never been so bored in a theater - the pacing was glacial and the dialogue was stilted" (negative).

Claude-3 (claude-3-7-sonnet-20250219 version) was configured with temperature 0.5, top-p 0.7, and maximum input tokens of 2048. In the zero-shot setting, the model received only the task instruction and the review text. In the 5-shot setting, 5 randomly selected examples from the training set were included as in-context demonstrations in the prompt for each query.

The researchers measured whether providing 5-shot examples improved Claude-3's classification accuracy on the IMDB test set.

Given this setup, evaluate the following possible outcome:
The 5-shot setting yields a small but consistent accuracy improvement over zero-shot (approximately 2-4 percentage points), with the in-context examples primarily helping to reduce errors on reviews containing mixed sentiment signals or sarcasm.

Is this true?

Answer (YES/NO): NO